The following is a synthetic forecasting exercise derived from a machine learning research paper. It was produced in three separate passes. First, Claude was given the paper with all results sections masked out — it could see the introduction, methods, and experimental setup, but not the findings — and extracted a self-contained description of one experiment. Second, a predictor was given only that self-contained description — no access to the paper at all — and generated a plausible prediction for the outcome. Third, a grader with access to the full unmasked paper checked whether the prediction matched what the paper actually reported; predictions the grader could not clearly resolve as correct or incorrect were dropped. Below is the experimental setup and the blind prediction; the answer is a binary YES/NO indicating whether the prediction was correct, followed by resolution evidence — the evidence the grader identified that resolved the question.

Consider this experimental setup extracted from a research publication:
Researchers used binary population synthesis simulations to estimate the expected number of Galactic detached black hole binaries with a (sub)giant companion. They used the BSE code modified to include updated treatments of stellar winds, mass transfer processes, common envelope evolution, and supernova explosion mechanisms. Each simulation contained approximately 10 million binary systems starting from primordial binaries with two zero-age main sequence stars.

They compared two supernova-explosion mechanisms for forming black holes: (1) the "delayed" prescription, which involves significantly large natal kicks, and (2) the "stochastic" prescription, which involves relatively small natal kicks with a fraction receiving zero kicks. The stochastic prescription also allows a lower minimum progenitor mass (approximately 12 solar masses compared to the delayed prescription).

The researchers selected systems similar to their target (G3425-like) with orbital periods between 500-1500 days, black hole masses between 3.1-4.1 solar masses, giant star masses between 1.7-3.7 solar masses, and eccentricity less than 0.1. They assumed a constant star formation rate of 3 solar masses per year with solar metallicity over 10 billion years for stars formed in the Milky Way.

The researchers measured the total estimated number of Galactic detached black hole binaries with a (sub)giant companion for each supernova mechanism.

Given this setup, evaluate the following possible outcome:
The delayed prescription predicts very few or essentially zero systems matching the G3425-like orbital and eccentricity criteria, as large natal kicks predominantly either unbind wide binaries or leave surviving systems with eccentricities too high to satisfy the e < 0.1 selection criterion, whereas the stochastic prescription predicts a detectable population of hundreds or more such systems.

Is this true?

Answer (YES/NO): NO